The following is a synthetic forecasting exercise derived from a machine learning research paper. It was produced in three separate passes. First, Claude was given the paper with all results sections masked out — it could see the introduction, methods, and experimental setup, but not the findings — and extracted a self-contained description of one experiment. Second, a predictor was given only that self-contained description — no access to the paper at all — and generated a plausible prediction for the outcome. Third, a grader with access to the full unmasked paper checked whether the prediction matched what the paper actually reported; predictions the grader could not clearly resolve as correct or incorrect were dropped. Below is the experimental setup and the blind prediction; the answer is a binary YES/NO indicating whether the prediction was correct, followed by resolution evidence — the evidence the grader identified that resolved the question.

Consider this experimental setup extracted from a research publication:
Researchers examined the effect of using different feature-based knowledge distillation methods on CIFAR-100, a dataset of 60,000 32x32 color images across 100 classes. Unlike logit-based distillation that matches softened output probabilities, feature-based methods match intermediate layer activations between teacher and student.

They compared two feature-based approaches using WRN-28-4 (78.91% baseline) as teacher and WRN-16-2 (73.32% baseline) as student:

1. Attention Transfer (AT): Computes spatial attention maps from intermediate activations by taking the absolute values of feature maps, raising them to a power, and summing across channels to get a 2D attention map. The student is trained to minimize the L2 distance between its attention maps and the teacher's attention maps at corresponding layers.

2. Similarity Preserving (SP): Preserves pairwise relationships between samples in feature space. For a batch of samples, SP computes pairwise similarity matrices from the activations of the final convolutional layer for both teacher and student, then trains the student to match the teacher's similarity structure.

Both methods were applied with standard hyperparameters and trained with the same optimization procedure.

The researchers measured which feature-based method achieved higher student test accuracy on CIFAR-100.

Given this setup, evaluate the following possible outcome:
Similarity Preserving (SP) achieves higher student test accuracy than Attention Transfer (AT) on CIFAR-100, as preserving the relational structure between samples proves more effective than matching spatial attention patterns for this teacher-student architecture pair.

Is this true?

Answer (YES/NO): NO